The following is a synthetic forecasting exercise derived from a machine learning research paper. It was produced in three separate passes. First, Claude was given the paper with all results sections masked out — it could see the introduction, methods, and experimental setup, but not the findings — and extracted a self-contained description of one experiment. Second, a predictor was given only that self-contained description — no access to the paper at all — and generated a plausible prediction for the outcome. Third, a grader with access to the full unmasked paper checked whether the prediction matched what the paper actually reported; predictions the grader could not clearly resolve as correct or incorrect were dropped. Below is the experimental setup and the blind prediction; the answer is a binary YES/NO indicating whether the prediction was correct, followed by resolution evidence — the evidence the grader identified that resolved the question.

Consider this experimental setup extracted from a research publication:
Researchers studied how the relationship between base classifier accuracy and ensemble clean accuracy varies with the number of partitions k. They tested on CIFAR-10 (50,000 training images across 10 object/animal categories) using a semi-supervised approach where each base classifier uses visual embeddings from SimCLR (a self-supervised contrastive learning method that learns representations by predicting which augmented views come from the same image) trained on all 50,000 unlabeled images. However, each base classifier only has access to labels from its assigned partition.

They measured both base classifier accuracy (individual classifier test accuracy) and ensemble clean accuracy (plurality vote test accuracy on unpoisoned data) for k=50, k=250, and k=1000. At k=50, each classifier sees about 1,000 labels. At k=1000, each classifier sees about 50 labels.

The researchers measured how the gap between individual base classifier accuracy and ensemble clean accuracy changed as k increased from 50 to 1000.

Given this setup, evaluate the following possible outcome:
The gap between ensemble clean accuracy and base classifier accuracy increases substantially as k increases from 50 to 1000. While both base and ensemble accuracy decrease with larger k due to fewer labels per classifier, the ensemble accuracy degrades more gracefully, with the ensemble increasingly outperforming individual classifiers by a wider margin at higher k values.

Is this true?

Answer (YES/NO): YES